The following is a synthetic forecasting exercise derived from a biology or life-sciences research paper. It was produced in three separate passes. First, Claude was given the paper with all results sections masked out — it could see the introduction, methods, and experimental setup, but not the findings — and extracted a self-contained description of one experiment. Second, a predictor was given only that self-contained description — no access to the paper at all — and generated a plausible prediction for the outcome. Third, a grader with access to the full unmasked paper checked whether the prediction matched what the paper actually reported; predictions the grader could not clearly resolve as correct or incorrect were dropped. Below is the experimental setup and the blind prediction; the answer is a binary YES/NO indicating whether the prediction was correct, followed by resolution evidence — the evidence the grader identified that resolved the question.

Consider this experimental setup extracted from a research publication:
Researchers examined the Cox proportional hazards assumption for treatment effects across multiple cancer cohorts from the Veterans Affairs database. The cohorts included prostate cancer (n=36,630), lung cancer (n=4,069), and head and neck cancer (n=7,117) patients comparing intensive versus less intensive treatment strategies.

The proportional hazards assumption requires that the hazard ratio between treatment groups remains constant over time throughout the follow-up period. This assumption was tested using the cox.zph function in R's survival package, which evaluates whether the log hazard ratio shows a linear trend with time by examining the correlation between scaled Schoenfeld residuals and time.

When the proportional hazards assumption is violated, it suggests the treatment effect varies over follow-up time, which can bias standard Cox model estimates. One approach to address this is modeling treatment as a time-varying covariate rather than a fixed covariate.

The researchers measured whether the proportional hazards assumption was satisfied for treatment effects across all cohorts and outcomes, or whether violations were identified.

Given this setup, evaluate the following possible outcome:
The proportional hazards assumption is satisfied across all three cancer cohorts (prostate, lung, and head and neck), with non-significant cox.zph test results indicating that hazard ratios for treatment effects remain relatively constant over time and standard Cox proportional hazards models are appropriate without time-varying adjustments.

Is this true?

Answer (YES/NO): NO